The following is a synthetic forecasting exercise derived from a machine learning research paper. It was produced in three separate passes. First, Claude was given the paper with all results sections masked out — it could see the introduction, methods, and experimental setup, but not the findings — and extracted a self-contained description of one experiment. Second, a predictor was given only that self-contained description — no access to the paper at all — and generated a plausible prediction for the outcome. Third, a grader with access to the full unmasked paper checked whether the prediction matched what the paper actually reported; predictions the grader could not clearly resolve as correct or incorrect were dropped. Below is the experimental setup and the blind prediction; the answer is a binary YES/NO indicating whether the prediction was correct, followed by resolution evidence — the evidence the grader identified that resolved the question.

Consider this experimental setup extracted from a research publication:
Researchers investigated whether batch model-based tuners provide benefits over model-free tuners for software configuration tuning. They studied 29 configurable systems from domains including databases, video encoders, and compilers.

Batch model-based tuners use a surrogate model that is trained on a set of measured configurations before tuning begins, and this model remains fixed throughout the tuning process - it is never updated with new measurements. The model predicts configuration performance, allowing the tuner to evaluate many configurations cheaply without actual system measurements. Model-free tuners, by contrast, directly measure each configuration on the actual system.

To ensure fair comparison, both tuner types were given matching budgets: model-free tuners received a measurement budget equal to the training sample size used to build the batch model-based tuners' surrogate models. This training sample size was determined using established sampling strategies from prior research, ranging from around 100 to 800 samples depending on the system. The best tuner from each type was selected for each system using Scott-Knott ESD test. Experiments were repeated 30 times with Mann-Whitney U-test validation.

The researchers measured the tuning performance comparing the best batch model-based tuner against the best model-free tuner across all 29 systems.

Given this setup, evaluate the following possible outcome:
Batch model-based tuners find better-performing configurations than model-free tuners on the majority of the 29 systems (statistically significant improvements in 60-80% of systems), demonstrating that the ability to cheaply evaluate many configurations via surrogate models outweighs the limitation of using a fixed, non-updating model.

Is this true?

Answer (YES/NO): NO